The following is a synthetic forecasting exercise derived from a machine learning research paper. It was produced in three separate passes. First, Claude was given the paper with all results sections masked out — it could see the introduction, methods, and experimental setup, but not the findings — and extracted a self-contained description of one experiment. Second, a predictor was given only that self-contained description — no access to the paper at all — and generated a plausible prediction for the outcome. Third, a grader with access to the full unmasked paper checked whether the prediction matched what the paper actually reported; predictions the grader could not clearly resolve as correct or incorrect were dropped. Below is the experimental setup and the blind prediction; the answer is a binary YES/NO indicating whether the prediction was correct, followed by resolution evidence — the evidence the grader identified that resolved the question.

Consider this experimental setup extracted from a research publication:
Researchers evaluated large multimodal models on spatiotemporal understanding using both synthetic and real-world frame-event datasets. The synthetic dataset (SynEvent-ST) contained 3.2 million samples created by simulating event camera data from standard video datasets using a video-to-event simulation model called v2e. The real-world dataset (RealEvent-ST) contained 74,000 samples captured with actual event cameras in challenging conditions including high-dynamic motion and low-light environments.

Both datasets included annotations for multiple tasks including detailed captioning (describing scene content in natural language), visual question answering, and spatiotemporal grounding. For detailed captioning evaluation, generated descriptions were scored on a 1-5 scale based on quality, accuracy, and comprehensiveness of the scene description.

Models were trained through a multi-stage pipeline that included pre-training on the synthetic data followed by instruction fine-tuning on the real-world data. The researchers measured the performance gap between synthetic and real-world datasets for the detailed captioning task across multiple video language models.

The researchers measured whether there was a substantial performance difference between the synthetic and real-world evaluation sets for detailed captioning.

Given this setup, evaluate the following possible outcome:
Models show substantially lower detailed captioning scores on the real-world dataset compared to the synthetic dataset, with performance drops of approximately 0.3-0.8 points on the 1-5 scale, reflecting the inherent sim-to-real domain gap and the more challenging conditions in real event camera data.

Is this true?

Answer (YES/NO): YES